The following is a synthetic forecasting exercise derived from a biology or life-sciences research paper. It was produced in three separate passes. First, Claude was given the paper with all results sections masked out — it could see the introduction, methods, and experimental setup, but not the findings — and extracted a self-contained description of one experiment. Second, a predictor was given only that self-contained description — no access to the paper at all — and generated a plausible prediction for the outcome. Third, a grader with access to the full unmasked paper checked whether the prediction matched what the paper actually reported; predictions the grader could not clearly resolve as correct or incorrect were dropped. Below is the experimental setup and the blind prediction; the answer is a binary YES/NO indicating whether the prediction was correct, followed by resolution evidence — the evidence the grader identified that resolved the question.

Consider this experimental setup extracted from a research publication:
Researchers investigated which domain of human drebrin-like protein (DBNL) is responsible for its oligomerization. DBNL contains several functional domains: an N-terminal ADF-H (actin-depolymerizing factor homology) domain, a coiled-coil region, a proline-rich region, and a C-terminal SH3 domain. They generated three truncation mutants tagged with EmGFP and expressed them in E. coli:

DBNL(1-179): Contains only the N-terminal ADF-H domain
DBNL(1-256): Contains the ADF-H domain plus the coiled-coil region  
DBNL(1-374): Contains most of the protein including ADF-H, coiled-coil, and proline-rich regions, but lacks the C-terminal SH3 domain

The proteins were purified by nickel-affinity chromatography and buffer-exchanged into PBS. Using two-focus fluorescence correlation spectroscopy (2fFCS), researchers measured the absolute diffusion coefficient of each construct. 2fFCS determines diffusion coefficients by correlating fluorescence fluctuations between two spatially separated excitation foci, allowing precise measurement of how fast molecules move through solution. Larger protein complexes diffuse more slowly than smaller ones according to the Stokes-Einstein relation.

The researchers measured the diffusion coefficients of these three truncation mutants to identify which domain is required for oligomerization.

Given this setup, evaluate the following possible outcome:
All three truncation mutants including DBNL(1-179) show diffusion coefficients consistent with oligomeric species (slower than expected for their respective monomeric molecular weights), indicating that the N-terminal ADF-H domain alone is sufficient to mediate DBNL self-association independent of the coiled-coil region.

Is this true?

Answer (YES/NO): NO